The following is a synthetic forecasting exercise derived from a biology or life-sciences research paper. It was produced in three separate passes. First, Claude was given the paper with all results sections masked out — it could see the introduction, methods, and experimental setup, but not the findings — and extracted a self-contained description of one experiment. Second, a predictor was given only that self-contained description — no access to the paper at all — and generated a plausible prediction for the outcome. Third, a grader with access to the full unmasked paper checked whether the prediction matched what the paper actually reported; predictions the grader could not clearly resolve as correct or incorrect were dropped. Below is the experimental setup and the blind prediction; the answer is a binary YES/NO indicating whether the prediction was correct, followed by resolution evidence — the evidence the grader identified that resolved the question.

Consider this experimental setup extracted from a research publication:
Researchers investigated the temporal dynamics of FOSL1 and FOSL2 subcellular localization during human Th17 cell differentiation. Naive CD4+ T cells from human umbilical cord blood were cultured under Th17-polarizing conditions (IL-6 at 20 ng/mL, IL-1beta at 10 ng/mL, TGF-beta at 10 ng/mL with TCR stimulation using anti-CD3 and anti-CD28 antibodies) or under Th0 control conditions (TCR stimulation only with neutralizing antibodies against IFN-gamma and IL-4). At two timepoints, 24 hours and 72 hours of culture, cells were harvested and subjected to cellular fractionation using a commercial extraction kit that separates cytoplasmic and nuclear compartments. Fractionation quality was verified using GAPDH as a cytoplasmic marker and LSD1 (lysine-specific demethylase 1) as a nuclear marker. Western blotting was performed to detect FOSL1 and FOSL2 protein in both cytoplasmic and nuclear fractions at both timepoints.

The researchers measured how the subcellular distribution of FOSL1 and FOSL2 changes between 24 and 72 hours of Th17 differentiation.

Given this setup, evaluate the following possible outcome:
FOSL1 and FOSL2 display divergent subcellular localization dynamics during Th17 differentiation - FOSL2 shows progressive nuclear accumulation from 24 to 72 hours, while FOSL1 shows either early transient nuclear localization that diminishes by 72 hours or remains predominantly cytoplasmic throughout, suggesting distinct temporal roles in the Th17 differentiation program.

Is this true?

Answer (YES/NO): NO